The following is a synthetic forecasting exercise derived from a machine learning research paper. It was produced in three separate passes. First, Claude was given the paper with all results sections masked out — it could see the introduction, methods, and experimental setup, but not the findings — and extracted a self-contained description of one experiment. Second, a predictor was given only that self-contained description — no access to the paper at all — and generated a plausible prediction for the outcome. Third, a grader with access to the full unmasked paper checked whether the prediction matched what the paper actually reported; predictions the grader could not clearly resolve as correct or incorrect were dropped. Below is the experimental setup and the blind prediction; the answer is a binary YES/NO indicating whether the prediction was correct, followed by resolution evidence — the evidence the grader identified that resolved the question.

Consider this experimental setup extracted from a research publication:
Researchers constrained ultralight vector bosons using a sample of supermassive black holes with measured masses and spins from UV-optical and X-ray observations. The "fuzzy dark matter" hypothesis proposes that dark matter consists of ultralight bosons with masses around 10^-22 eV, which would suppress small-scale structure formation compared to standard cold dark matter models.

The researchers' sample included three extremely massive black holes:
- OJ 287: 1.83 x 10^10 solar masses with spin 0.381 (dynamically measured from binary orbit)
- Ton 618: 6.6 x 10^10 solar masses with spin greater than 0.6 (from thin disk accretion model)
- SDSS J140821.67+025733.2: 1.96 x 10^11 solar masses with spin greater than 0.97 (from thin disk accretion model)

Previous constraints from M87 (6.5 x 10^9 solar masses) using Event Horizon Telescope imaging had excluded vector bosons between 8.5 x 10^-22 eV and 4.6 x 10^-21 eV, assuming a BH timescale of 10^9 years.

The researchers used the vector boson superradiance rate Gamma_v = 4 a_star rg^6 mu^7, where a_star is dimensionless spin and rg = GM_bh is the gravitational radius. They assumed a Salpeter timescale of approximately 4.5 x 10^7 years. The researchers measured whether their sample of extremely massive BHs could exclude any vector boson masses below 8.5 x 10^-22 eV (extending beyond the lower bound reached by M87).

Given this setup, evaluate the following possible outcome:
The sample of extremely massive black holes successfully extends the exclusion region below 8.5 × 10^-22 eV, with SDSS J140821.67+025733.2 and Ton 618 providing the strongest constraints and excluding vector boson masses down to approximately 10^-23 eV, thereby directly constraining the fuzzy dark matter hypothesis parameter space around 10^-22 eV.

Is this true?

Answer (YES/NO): NO